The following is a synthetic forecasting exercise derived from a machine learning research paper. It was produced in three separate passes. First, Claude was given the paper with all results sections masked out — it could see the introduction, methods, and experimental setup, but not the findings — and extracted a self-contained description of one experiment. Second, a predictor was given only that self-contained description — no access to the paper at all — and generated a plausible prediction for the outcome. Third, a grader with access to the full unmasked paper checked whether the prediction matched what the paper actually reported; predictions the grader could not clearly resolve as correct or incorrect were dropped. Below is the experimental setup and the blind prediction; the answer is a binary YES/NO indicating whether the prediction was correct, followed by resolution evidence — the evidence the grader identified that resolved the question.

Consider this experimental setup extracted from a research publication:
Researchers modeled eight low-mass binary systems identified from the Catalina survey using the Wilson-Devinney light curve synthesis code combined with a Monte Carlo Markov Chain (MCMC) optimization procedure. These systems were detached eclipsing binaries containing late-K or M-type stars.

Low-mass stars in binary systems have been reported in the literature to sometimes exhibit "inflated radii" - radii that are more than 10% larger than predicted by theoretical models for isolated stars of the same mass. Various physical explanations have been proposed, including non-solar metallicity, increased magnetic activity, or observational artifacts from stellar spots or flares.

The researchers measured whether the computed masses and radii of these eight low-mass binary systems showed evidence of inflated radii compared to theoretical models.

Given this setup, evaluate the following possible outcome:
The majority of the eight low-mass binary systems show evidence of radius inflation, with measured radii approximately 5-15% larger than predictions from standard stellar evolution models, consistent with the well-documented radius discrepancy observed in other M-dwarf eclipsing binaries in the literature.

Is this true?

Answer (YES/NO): NO